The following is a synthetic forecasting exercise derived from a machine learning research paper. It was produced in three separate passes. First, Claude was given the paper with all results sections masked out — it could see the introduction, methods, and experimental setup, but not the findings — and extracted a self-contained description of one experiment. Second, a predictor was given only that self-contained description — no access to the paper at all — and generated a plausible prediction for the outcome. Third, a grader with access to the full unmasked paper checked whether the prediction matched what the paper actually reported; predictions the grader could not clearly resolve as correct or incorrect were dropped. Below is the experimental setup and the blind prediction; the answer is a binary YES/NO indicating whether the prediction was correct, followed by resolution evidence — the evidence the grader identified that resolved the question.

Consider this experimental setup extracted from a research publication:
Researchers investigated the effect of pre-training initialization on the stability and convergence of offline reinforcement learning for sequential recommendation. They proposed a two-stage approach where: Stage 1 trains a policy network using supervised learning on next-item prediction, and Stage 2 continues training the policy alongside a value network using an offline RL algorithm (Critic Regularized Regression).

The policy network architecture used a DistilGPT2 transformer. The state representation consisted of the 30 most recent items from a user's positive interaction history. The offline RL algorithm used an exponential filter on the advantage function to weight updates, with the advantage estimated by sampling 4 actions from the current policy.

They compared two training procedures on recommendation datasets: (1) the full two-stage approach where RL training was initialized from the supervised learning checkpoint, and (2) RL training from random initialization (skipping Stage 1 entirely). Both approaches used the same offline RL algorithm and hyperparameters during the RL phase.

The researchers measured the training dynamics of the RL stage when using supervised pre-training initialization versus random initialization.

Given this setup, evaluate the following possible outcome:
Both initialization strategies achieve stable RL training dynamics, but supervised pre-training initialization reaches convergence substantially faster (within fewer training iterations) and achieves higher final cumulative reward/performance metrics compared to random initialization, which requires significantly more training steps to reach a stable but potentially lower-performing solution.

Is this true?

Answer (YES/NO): NO